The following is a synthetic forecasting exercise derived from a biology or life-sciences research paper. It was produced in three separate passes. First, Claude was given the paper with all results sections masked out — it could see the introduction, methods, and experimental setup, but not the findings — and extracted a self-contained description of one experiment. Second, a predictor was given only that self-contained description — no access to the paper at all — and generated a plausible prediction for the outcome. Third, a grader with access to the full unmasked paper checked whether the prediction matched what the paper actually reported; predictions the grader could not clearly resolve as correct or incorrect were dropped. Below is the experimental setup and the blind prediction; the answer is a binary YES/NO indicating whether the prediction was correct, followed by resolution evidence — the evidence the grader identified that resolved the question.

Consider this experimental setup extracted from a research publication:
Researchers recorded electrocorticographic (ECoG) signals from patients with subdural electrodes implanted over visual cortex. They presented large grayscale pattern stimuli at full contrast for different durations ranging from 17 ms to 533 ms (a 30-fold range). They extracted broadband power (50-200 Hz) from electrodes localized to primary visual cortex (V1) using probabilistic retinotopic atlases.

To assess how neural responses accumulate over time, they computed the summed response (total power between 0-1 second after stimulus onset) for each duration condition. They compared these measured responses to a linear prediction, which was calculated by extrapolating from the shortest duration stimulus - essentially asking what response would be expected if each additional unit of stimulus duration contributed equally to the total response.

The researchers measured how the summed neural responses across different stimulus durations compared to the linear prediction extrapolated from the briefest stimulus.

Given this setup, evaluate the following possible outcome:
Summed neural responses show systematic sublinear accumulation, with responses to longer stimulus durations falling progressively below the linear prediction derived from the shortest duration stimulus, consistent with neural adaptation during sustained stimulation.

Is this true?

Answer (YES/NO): YES